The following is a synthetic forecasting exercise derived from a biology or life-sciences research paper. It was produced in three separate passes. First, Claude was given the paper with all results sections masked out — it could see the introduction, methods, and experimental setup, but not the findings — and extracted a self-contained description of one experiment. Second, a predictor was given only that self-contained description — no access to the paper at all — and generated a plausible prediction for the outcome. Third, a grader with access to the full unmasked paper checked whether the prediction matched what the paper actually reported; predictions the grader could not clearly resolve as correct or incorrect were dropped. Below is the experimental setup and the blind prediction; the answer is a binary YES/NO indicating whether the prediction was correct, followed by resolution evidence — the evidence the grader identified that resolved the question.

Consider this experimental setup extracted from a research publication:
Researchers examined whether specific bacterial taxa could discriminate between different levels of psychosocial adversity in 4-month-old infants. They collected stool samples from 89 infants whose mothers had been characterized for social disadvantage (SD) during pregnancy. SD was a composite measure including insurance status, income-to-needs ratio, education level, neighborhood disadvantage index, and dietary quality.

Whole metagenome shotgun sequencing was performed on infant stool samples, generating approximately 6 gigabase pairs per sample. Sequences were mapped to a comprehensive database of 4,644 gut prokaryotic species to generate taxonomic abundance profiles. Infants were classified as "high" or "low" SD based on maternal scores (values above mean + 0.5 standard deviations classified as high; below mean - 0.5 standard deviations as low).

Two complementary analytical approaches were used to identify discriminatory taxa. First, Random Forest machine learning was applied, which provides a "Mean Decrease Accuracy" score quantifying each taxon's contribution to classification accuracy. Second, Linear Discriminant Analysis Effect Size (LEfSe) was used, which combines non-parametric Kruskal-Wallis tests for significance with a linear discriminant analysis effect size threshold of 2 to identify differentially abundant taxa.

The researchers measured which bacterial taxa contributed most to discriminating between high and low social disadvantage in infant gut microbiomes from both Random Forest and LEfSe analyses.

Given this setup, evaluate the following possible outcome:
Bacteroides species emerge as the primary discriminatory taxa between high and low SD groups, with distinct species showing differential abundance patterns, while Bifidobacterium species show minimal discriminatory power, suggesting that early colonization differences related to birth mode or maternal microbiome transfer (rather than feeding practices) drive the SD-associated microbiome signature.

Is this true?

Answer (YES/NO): NO